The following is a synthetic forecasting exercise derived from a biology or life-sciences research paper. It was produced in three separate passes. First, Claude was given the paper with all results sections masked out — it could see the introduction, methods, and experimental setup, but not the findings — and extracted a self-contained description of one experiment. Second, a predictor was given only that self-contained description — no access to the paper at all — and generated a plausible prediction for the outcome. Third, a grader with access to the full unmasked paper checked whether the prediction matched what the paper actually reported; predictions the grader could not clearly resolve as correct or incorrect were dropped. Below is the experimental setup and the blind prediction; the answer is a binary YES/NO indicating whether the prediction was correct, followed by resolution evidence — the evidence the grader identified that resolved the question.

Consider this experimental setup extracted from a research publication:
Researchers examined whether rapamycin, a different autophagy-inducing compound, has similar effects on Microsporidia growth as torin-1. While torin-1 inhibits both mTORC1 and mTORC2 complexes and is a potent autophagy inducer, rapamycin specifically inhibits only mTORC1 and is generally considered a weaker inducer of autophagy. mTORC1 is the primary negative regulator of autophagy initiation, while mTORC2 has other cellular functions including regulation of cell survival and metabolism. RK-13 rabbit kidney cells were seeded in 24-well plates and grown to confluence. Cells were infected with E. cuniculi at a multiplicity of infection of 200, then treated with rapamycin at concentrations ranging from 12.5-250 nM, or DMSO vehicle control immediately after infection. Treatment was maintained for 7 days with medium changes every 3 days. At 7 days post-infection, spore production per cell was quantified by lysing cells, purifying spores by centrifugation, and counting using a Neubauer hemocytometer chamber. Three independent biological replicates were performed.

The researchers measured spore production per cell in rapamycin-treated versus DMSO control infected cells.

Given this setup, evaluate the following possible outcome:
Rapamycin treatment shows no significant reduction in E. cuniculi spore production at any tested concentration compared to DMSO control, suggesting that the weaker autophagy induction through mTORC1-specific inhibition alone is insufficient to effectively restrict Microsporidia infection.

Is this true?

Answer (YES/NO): NO